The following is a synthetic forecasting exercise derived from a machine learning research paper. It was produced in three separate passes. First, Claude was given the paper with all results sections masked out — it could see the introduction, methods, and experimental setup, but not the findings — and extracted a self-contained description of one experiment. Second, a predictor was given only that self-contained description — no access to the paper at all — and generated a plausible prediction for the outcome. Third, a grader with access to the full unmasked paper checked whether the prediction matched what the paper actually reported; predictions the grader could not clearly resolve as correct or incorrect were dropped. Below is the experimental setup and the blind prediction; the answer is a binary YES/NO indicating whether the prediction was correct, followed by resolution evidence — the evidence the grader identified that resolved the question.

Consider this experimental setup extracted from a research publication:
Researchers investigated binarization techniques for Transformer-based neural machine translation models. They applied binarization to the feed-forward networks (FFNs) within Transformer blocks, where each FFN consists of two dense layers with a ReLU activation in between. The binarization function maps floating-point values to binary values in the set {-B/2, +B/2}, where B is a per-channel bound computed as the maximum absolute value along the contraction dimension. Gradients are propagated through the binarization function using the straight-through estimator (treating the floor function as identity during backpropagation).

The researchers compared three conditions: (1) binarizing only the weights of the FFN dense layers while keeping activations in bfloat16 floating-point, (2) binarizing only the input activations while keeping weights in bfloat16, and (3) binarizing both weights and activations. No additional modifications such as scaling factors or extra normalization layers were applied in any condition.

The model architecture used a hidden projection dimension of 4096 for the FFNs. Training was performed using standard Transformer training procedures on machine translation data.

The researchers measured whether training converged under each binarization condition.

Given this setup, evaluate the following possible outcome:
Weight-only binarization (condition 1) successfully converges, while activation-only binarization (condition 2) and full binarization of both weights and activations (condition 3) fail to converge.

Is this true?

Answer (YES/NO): YES